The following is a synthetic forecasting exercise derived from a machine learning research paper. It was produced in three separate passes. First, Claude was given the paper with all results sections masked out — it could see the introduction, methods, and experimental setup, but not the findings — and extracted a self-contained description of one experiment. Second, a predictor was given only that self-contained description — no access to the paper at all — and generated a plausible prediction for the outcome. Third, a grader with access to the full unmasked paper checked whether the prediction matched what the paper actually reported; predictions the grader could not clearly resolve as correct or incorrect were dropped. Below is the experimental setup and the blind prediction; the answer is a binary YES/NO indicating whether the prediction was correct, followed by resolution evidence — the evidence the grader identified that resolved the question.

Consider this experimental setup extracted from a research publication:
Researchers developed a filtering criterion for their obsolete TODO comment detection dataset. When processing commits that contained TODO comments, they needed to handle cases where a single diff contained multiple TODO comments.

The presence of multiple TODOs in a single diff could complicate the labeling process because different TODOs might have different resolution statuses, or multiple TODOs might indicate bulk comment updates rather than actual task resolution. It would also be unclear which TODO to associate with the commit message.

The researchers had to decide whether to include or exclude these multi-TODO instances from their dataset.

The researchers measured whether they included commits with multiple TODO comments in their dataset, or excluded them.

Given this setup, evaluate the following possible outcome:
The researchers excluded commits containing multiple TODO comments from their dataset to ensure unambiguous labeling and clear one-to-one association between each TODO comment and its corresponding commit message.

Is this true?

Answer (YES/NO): YES